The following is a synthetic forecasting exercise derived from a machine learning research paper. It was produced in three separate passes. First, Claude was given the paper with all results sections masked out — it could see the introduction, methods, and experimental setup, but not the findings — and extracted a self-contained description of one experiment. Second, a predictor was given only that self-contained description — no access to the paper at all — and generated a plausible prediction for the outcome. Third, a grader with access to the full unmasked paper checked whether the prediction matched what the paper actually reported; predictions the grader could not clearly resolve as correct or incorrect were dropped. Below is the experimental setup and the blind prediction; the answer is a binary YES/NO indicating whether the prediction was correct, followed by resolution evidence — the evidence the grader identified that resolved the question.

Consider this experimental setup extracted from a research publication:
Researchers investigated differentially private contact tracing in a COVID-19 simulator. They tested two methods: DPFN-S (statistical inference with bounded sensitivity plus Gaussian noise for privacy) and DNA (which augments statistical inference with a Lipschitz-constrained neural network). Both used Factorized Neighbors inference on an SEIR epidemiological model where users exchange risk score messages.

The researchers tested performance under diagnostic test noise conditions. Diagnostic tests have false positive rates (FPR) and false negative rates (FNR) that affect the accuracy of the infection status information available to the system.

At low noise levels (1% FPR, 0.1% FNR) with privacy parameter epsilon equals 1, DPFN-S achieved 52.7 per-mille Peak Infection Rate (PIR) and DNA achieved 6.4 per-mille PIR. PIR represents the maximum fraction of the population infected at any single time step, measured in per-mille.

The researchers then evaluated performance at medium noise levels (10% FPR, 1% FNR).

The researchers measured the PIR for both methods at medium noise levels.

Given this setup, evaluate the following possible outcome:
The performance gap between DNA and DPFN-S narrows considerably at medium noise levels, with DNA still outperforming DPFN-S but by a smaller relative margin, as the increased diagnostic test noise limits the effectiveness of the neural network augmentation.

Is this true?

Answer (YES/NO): NO